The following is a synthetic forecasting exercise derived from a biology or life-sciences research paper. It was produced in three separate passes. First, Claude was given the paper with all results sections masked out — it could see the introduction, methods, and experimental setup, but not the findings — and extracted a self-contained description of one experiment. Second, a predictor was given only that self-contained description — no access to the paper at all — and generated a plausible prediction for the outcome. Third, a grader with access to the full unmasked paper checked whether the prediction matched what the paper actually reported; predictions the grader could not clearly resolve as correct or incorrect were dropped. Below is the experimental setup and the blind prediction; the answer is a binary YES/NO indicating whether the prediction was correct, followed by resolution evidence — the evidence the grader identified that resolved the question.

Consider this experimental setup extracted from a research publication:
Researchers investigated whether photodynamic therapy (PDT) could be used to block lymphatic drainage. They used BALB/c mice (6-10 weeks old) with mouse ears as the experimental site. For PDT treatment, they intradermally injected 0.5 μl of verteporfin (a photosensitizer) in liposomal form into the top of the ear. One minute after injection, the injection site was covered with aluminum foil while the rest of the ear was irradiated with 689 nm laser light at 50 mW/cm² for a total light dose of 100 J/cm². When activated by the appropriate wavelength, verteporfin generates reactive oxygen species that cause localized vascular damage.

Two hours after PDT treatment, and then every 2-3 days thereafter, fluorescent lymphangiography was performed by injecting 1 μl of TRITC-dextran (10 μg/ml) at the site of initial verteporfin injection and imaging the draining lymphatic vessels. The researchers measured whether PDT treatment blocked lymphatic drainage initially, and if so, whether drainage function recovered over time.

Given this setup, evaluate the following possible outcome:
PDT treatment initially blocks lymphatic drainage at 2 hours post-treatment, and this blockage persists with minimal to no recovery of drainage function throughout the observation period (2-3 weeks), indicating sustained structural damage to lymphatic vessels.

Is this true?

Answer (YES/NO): NO